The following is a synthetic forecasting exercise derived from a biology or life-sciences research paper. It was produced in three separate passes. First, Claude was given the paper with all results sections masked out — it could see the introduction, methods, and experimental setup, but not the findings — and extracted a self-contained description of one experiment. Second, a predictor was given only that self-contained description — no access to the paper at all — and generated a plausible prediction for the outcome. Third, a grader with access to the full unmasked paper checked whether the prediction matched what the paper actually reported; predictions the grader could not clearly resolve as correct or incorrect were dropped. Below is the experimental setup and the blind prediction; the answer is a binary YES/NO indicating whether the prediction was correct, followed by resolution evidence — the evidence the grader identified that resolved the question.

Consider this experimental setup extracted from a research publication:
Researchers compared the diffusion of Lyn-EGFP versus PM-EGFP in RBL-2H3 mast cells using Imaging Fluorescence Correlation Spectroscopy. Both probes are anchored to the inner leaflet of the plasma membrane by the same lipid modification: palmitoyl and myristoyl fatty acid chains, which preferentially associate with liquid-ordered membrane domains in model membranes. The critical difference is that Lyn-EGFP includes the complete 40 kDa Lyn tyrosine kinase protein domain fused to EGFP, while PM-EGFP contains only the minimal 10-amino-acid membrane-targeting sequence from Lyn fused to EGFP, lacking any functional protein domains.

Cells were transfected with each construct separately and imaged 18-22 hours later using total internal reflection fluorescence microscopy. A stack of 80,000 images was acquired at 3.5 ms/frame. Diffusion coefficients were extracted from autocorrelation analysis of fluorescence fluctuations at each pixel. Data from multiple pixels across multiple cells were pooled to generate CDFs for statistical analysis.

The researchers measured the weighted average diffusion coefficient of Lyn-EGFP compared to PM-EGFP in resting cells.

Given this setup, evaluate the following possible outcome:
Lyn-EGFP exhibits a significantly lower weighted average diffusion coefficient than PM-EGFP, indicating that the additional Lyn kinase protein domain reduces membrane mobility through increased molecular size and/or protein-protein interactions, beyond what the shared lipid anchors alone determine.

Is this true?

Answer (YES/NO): YES